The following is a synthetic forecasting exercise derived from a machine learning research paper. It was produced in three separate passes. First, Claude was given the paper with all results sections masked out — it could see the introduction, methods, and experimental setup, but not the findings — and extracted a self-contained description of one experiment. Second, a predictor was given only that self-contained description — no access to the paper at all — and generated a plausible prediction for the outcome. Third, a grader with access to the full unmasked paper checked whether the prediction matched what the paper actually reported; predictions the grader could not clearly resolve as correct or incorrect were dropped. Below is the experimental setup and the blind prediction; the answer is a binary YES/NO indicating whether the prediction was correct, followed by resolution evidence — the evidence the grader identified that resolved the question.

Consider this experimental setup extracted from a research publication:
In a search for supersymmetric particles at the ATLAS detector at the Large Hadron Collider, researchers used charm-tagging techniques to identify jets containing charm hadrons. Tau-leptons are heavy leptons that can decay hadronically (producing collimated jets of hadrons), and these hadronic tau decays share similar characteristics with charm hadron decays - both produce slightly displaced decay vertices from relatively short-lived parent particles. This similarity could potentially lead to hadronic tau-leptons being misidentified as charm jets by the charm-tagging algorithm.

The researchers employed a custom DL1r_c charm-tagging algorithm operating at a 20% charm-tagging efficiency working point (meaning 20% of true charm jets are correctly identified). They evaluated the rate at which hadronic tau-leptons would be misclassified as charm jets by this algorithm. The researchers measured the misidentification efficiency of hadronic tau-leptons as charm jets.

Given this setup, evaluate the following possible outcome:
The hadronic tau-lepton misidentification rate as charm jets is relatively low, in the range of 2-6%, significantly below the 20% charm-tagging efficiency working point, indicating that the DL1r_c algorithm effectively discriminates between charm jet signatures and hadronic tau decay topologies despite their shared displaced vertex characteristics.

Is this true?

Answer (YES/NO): NO